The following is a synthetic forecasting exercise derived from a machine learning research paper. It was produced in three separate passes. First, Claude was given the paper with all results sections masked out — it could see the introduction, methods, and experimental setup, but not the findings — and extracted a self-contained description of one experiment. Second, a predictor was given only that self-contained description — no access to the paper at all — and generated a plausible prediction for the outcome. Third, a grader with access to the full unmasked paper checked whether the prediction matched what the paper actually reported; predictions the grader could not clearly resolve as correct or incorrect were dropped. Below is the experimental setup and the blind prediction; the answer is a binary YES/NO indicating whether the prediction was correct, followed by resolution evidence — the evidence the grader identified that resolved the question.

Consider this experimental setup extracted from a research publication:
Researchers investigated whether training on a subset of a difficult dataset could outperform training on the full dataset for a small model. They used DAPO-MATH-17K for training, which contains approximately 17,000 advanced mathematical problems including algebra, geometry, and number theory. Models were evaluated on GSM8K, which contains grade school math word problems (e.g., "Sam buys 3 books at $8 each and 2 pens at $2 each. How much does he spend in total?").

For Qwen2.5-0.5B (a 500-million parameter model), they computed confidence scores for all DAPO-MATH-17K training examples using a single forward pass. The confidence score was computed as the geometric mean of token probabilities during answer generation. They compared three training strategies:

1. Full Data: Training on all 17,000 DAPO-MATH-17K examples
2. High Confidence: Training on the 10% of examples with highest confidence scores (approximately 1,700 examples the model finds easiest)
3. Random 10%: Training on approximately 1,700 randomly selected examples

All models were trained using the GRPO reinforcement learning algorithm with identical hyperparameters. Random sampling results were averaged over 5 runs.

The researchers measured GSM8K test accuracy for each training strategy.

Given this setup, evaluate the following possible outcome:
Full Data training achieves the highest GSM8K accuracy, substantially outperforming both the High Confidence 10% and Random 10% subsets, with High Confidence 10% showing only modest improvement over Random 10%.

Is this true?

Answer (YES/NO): NO